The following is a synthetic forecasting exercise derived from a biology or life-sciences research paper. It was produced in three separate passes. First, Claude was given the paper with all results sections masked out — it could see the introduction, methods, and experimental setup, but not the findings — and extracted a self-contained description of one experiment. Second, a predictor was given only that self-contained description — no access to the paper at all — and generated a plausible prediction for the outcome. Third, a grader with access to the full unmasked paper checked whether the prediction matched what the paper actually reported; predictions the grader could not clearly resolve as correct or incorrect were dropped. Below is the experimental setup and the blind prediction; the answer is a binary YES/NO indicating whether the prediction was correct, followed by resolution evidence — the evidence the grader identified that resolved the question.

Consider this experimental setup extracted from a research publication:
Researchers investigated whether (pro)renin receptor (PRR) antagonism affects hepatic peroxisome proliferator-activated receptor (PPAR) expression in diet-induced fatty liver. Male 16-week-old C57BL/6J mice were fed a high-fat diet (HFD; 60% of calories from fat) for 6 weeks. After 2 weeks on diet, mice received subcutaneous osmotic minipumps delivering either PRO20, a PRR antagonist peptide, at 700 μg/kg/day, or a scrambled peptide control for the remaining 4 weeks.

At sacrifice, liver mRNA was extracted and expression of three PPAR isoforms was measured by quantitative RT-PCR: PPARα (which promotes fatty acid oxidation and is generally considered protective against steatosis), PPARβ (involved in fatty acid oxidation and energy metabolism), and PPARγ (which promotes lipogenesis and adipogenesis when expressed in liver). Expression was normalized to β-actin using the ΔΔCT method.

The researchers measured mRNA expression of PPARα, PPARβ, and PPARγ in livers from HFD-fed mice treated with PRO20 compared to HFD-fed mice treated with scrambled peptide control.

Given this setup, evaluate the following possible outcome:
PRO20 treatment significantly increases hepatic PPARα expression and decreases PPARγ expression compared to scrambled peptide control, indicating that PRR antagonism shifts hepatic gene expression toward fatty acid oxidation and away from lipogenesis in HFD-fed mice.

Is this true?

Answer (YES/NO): NO